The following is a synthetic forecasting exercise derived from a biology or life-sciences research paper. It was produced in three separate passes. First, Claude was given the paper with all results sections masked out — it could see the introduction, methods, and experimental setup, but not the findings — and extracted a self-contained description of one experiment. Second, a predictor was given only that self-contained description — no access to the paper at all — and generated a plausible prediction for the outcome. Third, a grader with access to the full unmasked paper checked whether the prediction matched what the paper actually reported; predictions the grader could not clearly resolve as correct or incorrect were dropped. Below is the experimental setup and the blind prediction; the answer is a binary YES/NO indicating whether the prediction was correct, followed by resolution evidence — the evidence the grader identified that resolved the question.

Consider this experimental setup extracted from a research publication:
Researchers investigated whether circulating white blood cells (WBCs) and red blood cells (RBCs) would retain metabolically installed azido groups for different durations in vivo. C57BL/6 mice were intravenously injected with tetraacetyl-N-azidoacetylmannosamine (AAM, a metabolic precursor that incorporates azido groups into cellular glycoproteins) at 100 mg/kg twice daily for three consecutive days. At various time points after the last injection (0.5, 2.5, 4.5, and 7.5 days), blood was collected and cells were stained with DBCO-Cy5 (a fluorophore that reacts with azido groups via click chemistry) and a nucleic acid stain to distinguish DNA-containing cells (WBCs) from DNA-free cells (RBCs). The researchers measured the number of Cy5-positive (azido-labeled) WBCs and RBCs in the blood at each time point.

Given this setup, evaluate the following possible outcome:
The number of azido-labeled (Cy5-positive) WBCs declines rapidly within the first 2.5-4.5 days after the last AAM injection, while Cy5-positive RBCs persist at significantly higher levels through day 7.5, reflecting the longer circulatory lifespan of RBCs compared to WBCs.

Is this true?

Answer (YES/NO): YES